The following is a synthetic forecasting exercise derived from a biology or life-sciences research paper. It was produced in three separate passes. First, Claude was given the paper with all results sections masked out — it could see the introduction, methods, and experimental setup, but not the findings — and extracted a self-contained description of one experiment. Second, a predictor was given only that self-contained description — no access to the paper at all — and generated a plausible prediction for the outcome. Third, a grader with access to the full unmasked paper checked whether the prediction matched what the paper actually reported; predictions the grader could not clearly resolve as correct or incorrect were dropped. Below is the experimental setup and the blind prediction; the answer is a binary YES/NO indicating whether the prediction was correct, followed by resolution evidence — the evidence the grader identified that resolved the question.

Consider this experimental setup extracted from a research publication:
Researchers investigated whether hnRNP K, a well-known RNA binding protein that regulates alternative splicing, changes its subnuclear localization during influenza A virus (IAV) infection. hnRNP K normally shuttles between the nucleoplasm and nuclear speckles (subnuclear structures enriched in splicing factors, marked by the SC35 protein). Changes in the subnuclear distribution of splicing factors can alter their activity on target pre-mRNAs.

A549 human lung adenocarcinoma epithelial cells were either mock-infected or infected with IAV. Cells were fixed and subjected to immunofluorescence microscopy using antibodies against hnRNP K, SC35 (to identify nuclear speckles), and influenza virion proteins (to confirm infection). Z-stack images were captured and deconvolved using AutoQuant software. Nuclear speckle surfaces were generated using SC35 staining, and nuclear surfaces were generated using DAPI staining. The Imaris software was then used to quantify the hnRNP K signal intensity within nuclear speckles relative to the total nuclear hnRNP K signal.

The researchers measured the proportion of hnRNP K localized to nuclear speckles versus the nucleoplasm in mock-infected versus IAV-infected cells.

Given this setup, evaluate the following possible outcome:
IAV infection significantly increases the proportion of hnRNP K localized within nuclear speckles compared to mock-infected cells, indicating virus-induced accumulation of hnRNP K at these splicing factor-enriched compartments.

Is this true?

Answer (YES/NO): YES